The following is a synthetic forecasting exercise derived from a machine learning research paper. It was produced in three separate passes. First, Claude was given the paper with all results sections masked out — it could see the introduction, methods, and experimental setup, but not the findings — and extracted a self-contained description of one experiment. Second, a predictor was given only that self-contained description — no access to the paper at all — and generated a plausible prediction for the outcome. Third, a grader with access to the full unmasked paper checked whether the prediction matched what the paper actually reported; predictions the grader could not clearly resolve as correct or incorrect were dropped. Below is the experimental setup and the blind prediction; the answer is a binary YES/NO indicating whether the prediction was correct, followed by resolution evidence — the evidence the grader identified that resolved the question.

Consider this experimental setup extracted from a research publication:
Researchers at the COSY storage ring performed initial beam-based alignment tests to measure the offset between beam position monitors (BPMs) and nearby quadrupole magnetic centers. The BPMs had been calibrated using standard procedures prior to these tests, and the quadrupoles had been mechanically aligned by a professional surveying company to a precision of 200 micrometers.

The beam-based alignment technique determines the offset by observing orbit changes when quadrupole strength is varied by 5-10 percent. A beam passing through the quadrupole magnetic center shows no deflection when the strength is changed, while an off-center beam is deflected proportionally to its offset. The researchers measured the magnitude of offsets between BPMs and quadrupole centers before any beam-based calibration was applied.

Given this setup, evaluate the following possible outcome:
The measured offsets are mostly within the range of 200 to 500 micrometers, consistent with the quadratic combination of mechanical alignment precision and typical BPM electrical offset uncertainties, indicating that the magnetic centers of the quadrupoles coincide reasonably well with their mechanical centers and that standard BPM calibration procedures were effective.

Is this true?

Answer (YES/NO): NO